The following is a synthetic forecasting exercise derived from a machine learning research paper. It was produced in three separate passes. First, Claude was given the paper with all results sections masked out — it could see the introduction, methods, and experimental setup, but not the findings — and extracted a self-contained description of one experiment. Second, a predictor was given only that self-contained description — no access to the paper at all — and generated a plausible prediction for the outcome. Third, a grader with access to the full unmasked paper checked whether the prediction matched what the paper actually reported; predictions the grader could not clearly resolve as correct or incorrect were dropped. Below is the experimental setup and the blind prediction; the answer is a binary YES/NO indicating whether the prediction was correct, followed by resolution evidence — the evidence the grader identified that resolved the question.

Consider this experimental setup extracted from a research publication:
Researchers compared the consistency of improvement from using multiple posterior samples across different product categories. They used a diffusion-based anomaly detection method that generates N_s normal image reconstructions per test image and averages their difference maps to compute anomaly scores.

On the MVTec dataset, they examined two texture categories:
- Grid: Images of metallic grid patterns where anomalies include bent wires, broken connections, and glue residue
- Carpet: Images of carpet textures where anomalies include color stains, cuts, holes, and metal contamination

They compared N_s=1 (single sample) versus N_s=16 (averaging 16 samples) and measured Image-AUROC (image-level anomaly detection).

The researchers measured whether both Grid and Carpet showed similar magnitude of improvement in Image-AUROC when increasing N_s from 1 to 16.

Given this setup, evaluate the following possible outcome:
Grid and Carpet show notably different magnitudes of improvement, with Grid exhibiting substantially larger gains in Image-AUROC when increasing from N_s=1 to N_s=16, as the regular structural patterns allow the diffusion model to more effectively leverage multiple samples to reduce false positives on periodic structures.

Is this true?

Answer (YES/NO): NO